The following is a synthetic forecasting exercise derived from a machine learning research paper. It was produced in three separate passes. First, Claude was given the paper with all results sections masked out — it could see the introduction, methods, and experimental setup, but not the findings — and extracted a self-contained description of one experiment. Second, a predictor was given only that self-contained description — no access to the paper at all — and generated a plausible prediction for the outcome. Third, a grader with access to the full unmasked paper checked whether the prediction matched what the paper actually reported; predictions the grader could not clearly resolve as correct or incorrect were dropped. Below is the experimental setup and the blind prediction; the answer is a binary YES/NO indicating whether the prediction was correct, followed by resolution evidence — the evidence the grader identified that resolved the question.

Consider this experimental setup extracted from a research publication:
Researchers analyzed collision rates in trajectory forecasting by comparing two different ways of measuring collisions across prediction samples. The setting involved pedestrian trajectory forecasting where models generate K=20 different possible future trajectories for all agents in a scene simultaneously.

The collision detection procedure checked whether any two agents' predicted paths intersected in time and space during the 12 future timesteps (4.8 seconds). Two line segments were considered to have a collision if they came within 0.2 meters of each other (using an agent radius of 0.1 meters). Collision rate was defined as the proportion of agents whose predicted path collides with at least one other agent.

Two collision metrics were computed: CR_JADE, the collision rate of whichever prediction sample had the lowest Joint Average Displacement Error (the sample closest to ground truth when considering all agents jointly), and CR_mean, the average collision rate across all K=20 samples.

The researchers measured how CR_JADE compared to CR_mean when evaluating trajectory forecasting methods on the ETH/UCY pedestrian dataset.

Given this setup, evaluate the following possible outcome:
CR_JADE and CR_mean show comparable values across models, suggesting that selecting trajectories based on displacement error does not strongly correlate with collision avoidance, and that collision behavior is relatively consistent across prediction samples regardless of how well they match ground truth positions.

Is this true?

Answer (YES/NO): NO